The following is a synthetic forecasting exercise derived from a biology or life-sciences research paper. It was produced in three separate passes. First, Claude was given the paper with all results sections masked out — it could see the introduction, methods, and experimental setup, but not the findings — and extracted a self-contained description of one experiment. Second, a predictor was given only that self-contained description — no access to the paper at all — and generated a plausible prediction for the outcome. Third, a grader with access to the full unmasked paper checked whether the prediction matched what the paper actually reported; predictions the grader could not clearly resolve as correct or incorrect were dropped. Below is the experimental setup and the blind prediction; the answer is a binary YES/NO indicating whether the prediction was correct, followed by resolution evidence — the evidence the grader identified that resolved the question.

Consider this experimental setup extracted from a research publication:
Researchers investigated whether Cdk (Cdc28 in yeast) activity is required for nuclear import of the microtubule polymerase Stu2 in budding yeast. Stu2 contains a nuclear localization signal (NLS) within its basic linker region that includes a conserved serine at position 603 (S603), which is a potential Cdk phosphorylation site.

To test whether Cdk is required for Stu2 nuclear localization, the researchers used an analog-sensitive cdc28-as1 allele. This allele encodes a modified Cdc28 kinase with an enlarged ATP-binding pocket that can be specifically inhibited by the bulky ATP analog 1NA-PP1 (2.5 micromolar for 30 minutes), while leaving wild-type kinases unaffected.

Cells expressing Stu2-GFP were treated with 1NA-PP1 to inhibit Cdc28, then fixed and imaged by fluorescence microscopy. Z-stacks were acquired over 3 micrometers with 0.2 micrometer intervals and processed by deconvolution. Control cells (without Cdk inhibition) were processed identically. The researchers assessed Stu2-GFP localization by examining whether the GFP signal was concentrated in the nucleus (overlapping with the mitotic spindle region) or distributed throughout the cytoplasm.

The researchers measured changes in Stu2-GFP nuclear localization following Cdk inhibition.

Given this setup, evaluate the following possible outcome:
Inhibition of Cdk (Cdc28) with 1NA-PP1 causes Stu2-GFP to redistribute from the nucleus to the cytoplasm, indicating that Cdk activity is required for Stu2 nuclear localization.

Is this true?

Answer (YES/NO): YES